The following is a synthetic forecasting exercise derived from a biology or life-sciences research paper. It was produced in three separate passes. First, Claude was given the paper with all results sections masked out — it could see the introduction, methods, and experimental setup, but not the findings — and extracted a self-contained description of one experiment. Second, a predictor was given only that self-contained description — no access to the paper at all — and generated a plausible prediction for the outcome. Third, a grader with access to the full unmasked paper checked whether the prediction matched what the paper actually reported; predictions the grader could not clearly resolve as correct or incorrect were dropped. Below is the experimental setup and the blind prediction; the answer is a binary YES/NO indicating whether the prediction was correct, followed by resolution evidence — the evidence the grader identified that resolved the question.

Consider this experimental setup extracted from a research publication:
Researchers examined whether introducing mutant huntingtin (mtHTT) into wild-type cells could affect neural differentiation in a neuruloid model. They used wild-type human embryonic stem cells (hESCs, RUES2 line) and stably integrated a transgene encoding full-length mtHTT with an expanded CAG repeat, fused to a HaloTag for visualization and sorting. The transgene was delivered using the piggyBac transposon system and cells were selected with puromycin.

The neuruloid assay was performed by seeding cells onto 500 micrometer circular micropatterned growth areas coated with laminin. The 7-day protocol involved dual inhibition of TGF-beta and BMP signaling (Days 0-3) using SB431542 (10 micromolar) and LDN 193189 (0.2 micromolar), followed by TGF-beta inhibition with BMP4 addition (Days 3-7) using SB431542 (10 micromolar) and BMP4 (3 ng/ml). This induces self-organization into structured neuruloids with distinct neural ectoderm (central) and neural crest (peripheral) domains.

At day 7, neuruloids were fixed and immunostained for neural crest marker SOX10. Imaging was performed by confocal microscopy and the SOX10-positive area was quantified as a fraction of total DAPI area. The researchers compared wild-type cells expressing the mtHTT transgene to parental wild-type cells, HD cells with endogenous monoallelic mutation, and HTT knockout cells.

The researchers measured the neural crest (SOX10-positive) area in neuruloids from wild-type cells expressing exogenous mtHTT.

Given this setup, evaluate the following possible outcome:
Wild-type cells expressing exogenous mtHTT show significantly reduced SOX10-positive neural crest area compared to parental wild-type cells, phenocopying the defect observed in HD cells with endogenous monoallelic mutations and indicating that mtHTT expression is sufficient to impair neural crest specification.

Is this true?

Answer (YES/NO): YES